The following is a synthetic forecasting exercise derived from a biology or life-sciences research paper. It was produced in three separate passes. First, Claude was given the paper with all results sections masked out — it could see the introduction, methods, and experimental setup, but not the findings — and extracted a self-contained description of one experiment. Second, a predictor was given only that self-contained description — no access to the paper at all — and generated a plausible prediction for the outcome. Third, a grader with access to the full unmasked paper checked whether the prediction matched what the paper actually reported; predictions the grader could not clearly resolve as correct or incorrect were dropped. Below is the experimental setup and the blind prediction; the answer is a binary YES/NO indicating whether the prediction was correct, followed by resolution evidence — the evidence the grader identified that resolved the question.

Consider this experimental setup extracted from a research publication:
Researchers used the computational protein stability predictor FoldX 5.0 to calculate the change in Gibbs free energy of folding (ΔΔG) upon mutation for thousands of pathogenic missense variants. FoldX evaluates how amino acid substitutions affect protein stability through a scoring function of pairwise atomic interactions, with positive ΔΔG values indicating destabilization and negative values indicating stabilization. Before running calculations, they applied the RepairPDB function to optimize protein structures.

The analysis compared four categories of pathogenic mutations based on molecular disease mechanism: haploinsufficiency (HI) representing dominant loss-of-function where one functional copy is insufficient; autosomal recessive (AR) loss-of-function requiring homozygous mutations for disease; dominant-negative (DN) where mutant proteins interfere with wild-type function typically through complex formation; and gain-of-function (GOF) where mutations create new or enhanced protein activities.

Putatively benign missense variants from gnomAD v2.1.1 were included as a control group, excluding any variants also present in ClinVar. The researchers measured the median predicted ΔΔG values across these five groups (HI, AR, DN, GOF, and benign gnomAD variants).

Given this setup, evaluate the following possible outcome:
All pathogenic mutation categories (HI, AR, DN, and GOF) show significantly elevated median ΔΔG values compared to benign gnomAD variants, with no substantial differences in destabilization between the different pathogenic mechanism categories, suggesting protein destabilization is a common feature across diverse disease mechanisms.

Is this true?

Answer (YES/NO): NO